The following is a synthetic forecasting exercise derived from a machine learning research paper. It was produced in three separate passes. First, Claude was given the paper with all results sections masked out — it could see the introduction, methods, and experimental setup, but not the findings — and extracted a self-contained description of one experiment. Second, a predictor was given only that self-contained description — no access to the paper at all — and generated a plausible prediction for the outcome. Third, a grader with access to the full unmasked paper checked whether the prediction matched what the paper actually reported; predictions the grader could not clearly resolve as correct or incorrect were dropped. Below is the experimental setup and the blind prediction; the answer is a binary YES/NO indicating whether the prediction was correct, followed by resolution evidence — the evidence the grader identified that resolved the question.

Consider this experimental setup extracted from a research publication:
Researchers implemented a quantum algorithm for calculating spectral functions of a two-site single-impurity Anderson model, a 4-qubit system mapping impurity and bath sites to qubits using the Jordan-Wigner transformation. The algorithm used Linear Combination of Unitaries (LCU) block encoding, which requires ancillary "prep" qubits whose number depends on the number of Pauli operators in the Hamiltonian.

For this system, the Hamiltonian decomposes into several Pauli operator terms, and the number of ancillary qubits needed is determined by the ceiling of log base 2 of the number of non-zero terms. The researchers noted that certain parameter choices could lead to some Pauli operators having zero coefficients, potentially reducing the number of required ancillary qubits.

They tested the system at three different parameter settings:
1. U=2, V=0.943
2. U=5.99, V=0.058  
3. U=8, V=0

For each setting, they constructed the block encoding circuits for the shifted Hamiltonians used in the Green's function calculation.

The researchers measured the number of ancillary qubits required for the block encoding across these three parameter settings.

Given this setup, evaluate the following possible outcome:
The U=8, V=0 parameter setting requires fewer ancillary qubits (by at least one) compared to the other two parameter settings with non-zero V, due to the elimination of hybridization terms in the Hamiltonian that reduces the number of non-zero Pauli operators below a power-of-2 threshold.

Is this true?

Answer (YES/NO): YES